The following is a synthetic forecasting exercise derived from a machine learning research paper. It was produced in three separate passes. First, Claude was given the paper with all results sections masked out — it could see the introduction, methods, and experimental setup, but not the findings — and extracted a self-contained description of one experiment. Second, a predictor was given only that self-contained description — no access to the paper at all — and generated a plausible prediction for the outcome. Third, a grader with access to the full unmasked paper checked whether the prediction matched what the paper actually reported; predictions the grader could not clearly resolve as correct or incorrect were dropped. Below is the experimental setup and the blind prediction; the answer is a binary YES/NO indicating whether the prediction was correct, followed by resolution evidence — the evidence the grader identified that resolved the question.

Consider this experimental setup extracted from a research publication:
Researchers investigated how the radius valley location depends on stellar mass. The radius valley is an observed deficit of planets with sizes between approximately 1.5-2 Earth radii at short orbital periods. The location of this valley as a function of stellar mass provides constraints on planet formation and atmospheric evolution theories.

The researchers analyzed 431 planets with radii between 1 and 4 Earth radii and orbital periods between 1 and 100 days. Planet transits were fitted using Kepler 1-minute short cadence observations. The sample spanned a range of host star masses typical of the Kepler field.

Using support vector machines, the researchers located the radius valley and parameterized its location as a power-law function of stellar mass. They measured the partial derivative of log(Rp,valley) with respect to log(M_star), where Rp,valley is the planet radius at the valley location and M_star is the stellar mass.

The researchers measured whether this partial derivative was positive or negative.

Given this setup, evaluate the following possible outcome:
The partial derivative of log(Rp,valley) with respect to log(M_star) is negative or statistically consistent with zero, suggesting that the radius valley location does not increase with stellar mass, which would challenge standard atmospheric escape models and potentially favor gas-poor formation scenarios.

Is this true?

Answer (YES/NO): NO